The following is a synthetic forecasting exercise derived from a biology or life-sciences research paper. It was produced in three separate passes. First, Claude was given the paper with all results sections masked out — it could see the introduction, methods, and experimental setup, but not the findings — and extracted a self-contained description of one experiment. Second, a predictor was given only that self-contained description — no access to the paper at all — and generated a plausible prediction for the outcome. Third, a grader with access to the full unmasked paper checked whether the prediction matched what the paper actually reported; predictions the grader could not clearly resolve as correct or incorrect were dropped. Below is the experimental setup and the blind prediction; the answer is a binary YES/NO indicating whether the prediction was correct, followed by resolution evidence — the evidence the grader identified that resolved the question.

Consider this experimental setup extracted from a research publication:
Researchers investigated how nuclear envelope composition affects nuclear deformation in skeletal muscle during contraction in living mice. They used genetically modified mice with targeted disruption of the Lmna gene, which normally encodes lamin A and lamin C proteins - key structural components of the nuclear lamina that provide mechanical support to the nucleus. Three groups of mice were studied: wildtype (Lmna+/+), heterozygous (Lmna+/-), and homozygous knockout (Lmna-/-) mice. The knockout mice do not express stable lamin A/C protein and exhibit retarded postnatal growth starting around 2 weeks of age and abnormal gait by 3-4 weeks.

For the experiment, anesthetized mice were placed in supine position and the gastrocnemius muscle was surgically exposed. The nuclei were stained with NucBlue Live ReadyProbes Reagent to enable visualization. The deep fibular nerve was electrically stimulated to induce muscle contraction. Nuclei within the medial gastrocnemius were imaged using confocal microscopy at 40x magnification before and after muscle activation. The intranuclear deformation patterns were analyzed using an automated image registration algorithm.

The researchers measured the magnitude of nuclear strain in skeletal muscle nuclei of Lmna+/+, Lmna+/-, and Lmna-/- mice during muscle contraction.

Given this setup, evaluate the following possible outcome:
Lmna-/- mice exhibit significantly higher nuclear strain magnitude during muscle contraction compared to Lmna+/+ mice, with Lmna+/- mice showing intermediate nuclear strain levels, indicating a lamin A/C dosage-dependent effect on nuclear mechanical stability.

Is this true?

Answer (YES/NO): NO